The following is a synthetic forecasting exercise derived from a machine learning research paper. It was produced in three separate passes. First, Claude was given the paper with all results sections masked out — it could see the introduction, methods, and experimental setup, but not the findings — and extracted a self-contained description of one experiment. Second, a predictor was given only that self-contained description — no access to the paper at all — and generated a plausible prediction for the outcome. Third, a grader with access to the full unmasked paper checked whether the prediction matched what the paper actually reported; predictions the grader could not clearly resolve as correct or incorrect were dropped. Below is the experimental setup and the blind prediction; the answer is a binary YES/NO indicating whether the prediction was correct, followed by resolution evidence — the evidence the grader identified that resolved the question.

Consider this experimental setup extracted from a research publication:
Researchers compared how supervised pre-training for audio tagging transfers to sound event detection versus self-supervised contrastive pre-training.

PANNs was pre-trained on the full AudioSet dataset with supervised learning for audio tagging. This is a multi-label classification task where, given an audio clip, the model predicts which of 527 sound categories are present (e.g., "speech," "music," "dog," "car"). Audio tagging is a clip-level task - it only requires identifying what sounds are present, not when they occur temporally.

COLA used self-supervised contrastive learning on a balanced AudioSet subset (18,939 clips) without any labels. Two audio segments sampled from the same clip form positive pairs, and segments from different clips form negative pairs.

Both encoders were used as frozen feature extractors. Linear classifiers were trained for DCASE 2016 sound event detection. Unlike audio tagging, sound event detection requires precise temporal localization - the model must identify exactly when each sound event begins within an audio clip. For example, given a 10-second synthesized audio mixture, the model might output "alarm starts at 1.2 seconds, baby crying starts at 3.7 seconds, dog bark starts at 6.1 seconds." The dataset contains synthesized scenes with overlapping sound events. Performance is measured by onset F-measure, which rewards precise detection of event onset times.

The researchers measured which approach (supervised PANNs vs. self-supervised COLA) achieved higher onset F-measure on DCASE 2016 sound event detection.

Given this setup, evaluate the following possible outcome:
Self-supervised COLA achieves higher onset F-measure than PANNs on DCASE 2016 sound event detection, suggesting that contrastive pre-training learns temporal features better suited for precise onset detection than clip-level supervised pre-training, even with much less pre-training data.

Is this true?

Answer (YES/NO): NO